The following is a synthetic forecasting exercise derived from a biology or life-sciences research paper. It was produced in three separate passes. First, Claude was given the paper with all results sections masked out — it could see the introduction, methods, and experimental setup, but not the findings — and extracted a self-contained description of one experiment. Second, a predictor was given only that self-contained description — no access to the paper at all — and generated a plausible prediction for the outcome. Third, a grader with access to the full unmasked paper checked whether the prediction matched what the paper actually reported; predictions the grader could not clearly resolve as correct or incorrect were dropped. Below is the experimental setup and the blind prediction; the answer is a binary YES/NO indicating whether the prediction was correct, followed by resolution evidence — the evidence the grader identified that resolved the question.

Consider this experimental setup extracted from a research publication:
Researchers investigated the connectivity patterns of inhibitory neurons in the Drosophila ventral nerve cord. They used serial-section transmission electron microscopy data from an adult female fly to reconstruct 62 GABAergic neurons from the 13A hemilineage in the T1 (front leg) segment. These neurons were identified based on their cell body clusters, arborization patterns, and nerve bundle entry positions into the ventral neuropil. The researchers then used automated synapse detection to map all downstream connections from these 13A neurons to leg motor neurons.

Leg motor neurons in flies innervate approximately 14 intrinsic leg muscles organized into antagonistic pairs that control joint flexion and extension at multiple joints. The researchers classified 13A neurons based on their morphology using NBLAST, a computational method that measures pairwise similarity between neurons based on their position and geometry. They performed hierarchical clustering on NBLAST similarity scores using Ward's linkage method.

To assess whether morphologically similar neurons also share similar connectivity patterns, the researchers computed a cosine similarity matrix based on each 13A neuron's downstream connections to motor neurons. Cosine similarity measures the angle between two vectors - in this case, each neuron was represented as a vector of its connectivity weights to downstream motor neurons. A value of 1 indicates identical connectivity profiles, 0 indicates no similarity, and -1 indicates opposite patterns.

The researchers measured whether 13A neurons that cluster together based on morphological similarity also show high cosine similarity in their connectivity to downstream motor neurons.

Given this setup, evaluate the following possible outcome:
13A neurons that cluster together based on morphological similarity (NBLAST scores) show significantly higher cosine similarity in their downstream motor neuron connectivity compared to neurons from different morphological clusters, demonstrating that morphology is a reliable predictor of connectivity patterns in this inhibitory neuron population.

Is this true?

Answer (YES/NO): YES